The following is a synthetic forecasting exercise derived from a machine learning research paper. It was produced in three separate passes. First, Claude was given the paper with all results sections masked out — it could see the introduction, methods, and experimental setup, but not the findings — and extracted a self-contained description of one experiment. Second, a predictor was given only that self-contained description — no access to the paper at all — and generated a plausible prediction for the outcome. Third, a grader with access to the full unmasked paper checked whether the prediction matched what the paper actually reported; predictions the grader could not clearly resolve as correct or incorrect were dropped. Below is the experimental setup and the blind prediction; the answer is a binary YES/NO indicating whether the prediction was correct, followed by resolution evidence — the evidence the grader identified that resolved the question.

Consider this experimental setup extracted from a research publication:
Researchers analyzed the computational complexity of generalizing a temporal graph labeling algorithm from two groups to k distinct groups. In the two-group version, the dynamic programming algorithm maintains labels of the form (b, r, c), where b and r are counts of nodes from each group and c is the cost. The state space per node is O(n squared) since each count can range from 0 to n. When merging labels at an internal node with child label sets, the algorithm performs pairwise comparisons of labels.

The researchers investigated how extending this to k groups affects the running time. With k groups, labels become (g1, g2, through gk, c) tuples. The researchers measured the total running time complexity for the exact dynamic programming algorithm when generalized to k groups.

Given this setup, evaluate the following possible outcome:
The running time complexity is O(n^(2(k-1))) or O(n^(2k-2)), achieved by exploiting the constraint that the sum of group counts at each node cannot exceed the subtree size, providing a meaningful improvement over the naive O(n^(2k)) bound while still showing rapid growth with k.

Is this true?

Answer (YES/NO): NO